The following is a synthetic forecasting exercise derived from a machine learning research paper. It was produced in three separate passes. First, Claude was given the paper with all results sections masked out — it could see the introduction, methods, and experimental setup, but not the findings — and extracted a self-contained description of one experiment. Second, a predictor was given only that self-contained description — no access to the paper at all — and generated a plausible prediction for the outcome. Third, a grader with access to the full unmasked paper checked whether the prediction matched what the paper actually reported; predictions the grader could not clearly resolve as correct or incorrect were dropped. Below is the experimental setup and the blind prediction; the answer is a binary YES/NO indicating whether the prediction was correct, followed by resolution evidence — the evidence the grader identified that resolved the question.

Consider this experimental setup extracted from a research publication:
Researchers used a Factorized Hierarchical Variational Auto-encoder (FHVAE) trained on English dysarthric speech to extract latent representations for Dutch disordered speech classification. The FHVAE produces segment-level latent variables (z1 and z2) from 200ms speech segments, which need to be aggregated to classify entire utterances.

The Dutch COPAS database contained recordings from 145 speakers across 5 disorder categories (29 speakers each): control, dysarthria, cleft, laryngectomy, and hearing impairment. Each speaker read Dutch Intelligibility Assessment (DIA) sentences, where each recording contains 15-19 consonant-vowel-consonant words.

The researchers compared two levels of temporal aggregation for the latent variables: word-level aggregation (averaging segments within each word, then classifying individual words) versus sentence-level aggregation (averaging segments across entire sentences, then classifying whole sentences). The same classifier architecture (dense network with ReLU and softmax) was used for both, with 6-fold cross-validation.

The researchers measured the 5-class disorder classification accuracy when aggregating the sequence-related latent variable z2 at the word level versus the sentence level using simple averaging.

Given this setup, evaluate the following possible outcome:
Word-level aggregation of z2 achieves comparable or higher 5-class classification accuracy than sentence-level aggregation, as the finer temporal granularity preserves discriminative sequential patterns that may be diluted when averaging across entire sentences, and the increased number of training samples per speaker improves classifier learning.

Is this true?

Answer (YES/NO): NO